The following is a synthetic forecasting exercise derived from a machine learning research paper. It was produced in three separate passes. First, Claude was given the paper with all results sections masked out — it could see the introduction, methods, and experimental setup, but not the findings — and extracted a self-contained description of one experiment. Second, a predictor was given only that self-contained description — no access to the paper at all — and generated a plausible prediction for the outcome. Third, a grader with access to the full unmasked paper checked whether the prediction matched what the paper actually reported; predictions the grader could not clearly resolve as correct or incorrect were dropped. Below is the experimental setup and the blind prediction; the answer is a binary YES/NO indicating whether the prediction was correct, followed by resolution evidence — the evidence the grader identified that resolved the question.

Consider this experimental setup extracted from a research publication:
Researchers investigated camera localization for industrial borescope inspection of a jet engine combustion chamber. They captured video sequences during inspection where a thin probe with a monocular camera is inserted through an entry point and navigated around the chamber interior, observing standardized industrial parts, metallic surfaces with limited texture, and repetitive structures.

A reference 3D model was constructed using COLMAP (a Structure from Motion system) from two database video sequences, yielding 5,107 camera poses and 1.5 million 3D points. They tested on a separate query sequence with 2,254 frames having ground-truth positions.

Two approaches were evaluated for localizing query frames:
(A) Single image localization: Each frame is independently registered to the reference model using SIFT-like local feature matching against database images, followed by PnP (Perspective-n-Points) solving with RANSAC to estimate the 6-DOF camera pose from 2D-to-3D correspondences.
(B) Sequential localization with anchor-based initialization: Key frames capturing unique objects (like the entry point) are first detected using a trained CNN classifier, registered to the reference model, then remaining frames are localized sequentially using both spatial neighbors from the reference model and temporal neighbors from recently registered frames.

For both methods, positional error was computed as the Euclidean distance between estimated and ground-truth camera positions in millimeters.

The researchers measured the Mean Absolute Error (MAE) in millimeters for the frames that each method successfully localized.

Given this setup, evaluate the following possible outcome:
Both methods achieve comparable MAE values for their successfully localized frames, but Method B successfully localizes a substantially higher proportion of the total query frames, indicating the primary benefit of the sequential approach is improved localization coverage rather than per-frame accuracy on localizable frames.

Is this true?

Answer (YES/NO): YES